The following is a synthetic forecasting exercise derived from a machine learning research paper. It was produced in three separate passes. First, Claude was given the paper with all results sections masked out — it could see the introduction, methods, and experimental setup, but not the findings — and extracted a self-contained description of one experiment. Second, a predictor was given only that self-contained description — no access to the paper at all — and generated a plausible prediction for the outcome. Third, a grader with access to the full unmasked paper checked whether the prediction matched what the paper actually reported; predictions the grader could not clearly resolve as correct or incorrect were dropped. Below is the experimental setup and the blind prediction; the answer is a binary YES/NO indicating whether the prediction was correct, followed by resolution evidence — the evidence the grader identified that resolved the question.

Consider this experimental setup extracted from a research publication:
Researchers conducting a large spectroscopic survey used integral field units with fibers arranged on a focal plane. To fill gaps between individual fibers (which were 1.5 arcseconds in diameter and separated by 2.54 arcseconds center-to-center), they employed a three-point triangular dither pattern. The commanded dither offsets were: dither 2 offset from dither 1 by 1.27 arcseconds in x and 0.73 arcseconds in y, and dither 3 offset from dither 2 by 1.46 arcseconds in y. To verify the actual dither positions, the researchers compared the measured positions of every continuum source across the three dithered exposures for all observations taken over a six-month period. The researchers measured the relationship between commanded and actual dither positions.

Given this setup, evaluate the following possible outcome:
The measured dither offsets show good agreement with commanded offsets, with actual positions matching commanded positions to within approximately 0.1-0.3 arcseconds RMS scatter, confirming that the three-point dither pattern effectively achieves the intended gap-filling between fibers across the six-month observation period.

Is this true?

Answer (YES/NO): YES